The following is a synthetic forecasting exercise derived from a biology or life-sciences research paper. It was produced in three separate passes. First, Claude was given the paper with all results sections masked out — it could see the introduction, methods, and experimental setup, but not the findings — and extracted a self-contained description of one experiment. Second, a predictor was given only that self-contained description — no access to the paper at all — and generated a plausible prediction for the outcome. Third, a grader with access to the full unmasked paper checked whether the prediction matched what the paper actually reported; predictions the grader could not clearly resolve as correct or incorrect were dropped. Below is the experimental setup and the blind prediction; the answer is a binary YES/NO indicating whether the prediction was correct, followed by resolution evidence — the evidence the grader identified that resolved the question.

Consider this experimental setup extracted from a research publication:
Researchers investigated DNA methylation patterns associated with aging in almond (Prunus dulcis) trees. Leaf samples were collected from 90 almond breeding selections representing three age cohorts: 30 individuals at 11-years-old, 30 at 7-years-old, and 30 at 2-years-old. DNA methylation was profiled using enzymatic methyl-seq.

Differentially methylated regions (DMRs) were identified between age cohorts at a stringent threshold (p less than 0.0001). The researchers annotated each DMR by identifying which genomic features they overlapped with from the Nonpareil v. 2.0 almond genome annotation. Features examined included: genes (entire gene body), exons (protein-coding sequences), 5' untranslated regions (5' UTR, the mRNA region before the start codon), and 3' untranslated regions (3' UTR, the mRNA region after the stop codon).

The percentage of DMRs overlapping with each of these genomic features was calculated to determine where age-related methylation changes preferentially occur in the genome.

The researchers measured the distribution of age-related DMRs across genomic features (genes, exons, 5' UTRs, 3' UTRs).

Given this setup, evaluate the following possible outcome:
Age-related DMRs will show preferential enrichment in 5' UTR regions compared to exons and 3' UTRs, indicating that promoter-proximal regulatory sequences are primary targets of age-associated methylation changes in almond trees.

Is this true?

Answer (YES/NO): NO